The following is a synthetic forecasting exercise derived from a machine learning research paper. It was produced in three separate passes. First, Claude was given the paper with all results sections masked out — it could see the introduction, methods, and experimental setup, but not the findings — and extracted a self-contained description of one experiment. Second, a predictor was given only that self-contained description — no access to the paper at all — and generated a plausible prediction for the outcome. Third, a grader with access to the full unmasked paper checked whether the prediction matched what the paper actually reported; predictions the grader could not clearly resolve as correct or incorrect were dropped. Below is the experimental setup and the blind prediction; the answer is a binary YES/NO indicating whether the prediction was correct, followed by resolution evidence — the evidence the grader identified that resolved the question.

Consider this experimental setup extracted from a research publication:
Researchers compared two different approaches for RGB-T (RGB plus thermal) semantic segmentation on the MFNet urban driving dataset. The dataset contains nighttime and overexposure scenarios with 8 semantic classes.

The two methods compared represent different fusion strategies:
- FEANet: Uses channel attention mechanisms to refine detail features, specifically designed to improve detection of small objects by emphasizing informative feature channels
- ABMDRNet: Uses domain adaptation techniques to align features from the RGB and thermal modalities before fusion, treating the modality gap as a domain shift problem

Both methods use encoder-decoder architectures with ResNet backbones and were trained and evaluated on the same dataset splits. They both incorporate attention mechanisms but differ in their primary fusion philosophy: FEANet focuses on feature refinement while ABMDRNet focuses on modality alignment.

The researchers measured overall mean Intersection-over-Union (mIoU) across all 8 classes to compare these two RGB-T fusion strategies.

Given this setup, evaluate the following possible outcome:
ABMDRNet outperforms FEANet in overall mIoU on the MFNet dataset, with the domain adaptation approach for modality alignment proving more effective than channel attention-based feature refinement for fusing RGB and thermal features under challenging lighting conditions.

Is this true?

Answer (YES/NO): NO